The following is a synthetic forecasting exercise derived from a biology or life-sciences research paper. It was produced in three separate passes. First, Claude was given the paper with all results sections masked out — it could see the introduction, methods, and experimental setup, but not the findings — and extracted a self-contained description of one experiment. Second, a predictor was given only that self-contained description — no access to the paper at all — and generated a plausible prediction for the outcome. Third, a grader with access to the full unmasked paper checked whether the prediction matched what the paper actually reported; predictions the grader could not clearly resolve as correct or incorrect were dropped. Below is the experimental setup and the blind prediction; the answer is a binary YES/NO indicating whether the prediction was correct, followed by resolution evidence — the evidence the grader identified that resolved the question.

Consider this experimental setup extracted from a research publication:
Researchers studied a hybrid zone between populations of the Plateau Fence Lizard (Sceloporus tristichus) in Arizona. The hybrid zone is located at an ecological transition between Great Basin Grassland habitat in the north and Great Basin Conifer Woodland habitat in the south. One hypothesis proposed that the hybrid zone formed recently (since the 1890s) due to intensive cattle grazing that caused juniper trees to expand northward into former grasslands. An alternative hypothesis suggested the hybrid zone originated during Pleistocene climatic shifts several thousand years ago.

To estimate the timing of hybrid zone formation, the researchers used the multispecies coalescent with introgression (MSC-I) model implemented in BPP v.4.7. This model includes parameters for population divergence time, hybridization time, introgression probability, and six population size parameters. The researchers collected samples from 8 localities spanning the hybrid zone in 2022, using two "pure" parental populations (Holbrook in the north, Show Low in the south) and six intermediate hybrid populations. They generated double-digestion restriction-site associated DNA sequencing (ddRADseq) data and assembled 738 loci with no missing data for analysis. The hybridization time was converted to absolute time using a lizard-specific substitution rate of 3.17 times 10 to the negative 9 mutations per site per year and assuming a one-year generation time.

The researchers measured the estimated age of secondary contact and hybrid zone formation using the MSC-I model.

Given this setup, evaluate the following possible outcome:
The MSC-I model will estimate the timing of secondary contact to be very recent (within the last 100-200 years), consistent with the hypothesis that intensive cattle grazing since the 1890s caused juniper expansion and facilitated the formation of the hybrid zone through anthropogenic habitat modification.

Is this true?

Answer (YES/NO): NO